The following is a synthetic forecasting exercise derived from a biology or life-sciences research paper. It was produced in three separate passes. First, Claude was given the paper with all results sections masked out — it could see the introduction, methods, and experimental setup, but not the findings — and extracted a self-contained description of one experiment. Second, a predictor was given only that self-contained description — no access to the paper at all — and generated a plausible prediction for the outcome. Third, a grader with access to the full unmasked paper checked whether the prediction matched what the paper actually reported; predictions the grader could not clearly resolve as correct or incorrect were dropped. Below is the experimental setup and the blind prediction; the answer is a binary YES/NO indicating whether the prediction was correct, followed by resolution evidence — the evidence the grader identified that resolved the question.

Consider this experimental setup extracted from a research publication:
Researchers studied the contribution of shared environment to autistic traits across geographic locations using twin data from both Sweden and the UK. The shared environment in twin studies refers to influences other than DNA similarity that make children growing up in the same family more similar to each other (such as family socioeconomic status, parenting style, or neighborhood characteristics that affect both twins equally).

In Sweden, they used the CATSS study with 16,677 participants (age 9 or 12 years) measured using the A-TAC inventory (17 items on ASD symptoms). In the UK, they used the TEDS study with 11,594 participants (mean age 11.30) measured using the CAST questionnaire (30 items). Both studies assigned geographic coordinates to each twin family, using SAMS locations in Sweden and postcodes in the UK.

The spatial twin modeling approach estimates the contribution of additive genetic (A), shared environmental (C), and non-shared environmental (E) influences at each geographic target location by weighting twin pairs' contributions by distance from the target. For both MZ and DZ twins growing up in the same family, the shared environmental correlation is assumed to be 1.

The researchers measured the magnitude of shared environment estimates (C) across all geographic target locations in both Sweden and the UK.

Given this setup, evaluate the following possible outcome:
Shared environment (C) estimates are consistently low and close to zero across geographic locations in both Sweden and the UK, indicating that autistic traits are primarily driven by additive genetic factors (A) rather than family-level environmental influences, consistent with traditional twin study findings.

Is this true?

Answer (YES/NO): YES